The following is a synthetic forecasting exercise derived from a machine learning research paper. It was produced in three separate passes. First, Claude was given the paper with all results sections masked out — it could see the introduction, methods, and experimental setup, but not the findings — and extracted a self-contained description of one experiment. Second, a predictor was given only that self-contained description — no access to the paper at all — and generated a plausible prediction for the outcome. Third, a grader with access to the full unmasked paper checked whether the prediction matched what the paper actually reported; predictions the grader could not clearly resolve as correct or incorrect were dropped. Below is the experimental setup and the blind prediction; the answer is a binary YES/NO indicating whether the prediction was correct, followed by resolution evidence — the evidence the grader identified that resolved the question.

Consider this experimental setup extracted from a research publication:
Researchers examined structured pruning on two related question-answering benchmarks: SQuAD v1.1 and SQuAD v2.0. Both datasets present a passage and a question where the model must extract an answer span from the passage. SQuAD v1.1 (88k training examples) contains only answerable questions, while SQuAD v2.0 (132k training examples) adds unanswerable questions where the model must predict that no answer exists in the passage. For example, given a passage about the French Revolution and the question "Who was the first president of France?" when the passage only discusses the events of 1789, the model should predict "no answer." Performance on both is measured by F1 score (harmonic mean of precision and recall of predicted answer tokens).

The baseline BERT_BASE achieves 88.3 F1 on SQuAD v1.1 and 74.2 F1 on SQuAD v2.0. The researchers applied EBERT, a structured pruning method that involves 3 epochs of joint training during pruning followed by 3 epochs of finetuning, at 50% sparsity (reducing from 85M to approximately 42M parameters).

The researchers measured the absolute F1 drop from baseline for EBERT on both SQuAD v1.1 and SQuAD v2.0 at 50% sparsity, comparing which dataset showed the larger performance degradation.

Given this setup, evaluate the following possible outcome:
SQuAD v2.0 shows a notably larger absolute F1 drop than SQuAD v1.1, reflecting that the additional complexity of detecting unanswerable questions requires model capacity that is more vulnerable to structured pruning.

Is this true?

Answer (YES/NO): NO